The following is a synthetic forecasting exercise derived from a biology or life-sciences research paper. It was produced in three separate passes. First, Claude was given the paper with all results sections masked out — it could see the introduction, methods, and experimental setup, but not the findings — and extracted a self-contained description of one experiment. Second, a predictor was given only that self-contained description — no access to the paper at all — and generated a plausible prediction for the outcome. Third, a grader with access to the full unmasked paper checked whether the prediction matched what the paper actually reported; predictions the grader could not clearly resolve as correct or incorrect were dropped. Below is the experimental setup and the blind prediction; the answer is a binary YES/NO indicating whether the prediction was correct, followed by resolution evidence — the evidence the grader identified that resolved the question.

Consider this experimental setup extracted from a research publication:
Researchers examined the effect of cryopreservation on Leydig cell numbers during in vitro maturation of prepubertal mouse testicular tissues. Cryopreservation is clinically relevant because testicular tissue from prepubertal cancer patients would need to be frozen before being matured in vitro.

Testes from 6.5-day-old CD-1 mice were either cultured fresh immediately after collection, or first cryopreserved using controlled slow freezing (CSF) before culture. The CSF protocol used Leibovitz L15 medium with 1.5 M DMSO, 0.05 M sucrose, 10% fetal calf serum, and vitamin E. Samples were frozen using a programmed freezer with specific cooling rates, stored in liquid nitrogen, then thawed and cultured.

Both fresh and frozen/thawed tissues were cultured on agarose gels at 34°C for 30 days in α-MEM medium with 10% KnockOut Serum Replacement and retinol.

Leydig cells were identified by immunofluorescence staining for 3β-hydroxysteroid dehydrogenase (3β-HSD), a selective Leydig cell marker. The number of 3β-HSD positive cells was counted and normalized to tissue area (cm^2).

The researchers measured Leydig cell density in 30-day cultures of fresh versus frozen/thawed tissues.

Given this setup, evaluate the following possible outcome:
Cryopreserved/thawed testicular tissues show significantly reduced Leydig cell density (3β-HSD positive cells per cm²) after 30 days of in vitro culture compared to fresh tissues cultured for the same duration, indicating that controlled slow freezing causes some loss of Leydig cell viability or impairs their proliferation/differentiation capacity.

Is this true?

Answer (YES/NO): NO